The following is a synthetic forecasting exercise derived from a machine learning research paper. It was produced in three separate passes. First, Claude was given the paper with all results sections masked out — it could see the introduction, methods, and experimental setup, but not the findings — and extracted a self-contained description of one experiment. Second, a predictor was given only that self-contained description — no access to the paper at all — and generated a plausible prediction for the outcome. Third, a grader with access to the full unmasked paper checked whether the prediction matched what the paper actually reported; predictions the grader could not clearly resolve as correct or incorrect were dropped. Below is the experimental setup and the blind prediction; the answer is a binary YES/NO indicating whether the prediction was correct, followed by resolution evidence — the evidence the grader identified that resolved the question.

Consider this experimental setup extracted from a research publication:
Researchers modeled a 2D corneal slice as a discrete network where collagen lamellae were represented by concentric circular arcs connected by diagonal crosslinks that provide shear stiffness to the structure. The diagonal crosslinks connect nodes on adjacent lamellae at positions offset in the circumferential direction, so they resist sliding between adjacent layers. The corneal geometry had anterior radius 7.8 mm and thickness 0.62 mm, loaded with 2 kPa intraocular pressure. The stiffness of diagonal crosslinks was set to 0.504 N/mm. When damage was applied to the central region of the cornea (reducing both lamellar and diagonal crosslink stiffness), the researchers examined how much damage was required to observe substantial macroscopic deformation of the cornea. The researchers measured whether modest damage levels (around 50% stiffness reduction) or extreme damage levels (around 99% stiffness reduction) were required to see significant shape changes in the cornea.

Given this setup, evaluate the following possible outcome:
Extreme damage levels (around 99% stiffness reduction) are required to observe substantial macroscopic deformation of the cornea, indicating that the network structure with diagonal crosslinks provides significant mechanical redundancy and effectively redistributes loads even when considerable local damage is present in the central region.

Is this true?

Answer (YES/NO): YES